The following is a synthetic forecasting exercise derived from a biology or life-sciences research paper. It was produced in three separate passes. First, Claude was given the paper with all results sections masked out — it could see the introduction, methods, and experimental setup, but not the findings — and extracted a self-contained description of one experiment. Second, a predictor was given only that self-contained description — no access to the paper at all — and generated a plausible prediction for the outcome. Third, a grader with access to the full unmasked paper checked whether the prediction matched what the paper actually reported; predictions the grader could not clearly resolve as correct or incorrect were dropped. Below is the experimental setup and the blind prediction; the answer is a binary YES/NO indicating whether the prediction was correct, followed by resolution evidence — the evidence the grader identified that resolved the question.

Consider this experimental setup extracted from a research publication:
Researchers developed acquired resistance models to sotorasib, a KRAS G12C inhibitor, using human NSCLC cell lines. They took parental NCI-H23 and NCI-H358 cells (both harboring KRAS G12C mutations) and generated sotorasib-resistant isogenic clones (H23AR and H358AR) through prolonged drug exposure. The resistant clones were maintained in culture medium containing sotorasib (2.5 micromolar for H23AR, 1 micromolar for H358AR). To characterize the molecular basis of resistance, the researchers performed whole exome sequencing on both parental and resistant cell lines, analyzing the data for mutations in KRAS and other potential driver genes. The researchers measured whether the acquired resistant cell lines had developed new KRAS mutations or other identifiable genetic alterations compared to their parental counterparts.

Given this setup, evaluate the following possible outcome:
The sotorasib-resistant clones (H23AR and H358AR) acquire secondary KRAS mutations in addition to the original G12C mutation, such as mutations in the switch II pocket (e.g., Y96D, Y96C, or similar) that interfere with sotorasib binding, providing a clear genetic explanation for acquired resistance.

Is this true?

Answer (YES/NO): NO